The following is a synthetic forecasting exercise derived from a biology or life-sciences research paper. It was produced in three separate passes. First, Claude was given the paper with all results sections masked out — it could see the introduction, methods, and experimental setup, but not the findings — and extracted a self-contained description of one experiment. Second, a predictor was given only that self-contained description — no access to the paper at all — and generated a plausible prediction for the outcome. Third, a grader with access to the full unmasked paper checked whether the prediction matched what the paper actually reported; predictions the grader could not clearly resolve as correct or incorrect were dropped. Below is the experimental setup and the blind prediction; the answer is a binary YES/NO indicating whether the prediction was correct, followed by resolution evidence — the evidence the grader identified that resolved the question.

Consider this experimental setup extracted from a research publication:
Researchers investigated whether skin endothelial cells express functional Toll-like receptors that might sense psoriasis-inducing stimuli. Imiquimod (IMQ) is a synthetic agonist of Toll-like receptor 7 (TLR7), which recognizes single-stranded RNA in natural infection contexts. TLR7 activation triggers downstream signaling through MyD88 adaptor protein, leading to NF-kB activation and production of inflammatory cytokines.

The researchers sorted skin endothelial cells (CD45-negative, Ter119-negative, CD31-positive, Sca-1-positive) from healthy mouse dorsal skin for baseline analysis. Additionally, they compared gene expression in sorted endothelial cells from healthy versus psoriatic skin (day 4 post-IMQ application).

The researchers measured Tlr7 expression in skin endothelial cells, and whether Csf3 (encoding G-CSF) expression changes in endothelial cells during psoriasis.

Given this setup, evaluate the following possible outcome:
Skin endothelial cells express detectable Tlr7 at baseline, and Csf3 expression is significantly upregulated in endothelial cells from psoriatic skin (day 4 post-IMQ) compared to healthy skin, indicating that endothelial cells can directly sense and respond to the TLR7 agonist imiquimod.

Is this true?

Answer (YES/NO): YES